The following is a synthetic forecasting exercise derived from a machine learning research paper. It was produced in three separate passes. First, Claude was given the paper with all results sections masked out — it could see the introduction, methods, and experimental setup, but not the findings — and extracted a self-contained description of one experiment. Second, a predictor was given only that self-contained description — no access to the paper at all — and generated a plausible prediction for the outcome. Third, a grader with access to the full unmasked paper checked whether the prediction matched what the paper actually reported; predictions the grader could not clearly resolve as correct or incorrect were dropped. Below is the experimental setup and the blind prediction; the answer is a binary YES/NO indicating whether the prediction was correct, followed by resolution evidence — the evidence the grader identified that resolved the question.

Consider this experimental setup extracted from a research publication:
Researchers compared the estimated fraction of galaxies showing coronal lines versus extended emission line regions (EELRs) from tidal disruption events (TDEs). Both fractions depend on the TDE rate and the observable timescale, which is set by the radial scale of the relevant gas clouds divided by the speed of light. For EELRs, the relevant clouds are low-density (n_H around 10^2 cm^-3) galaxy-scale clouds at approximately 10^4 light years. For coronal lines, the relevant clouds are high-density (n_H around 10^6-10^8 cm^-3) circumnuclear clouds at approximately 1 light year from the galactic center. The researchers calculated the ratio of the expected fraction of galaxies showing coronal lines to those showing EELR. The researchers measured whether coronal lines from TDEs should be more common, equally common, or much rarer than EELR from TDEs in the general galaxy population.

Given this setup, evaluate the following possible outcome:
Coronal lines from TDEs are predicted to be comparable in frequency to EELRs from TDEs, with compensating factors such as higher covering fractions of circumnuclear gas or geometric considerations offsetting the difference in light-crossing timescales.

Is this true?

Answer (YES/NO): NO